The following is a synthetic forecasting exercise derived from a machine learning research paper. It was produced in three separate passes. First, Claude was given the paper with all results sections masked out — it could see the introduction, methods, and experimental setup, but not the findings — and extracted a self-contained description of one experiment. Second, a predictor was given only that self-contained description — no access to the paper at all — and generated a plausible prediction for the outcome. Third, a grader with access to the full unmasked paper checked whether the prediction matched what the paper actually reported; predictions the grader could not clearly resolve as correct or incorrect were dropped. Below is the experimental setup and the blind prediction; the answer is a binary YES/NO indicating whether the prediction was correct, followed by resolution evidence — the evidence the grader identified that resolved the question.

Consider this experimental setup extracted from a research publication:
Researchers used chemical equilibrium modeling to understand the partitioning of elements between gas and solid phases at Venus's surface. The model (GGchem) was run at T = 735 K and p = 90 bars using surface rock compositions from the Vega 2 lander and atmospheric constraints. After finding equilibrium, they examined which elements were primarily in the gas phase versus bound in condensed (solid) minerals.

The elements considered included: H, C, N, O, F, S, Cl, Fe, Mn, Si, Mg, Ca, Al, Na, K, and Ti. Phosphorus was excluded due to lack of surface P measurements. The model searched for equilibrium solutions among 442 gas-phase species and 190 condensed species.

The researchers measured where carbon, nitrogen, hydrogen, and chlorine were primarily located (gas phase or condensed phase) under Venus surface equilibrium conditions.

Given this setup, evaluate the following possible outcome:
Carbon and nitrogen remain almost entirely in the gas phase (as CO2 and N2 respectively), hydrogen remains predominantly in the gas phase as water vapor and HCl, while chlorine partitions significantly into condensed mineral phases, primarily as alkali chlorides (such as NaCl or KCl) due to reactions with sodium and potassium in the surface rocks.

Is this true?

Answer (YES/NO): NO